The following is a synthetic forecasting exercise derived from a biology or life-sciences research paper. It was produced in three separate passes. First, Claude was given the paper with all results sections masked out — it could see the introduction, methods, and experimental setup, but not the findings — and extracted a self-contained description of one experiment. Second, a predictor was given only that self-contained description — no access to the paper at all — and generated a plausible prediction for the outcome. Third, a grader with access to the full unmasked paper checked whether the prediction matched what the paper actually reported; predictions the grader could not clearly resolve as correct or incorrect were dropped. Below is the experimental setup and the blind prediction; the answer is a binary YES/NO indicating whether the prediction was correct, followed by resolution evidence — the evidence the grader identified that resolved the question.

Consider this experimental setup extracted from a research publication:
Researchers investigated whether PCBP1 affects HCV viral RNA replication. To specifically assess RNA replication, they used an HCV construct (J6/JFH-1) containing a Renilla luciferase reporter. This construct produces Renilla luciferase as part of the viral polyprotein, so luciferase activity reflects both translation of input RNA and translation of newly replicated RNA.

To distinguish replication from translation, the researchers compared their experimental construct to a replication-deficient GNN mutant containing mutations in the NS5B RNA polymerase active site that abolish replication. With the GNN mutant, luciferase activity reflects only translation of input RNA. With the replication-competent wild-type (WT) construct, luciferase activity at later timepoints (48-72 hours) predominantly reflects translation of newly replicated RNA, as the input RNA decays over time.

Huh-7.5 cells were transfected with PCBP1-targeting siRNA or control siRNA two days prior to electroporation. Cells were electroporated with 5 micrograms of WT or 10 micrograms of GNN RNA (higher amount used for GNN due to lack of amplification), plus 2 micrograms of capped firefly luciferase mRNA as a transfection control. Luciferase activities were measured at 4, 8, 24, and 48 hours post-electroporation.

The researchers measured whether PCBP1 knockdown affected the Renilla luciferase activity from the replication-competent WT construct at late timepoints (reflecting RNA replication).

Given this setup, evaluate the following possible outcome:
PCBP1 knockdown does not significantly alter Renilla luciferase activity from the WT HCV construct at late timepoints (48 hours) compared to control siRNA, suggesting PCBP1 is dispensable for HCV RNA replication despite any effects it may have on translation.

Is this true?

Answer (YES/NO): YES